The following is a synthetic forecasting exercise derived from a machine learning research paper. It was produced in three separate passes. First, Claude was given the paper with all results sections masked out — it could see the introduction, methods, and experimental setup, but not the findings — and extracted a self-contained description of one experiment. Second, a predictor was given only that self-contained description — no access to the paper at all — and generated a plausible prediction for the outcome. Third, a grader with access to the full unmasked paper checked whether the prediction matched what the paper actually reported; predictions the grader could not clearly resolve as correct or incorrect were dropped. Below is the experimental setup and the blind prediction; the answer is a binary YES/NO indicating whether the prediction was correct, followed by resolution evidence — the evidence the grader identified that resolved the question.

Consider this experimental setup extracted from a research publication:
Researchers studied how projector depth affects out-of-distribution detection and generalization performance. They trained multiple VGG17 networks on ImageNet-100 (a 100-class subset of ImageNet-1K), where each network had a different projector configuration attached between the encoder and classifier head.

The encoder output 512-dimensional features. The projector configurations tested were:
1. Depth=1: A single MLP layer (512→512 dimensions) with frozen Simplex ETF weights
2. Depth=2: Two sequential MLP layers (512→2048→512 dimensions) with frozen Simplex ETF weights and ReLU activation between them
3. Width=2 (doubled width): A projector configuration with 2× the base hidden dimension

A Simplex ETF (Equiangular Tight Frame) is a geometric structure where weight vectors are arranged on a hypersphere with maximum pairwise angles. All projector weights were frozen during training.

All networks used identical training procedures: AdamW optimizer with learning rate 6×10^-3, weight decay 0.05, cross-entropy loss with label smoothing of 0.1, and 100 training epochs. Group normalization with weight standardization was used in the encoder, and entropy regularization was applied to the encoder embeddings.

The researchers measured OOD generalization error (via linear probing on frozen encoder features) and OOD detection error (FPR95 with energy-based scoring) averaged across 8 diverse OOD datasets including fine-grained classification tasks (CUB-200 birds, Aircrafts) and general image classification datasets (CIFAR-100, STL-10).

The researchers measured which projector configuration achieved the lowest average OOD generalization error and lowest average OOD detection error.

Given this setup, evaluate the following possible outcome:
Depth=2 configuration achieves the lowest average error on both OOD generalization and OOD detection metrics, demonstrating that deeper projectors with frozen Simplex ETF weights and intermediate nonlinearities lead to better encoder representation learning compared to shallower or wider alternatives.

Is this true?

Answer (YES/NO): YES